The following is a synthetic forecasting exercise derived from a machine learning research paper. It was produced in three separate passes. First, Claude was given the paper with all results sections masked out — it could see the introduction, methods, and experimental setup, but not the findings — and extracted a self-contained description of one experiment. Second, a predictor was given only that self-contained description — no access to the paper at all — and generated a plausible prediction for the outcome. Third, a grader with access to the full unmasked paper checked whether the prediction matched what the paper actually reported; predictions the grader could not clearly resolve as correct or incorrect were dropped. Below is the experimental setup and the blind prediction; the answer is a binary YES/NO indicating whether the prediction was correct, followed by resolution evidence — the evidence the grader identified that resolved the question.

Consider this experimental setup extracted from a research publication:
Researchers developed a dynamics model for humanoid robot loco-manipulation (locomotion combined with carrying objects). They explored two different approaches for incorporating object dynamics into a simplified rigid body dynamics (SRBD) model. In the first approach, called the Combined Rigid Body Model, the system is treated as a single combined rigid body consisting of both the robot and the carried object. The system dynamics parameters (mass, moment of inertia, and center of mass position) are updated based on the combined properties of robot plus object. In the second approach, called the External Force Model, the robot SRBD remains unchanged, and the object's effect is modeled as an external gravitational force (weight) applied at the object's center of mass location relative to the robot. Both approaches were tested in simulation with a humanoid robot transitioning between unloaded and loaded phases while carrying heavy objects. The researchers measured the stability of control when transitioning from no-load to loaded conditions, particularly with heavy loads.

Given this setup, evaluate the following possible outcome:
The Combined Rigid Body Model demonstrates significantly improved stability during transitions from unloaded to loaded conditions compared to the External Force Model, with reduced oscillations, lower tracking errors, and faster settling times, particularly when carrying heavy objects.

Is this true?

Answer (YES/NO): NO